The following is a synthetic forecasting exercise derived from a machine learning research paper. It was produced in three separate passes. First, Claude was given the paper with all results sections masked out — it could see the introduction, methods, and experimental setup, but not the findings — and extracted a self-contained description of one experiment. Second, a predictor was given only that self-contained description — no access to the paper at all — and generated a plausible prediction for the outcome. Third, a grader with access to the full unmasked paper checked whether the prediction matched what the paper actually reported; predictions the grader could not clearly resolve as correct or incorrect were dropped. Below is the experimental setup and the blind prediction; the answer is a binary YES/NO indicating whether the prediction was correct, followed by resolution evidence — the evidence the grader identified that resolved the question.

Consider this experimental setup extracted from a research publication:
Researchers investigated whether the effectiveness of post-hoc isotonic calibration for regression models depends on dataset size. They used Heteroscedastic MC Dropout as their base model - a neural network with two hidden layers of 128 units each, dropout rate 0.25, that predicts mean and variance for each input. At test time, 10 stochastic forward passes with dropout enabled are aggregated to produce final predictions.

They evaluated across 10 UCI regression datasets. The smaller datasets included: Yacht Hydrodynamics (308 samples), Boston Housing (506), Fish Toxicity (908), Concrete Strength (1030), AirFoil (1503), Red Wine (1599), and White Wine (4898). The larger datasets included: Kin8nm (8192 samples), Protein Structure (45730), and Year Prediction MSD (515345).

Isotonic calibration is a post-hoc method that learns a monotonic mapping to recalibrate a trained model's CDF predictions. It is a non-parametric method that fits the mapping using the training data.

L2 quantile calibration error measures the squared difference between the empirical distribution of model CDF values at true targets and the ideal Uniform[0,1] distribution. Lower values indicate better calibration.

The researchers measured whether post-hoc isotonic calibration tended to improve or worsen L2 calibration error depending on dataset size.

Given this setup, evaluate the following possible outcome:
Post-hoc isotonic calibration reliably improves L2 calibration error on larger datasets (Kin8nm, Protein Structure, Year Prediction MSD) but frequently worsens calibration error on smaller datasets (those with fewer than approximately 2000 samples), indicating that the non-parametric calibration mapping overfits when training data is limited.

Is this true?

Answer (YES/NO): NO